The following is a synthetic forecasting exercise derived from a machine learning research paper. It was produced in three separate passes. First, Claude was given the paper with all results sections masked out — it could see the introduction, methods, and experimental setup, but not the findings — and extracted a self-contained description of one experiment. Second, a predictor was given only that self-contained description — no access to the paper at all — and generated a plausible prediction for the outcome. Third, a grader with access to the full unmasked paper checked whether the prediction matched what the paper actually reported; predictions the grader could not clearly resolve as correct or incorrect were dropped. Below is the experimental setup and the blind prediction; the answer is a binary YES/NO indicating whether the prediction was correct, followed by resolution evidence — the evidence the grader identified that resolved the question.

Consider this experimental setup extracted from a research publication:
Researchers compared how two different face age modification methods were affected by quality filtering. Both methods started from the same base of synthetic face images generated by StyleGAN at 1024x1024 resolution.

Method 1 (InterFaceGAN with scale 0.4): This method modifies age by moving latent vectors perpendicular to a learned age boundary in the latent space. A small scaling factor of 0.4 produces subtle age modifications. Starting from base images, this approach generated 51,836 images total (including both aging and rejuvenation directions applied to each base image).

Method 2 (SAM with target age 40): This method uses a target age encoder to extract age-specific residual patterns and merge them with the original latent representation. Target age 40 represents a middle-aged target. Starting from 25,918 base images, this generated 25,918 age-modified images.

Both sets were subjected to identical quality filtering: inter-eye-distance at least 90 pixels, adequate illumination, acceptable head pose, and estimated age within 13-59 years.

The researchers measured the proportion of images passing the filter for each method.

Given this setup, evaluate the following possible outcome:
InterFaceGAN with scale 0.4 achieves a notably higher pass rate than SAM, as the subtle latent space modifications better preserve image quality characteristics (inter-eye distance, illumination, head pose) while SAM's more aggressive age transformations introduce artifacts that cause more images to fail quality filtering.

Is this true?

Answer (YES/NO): YES